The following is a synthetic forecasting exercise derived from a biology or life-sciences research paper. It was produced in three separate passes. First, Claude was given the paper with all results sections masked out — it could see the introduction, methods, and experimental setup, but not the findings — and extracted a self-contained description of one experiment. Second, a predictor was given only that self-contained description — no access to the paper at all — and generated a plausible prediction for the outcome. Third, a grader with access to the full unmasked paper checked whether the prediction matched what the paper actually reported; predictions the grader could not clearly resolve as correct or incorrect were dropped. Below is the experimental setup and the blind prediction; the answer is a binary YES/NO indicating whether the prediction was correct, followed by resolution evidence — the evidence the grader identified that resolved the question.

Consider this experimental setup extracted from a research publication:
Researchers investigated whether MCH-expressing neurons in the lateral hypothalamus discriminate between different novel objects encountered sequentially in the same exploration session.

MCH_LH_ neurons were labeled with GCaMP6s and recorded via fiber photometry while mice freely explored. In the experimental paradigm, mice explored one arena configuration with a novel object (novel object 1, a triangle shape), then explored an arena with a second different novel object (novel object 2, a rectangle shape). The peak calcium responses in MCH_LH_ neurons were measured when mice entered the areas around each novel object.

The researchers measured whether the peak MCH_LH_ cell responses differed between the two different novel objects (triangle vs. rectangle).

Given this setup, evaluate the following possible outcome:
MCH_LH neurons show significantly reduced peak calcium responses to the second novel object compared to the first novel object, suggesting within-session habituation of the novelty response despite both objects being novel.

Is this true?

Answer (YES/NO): NO